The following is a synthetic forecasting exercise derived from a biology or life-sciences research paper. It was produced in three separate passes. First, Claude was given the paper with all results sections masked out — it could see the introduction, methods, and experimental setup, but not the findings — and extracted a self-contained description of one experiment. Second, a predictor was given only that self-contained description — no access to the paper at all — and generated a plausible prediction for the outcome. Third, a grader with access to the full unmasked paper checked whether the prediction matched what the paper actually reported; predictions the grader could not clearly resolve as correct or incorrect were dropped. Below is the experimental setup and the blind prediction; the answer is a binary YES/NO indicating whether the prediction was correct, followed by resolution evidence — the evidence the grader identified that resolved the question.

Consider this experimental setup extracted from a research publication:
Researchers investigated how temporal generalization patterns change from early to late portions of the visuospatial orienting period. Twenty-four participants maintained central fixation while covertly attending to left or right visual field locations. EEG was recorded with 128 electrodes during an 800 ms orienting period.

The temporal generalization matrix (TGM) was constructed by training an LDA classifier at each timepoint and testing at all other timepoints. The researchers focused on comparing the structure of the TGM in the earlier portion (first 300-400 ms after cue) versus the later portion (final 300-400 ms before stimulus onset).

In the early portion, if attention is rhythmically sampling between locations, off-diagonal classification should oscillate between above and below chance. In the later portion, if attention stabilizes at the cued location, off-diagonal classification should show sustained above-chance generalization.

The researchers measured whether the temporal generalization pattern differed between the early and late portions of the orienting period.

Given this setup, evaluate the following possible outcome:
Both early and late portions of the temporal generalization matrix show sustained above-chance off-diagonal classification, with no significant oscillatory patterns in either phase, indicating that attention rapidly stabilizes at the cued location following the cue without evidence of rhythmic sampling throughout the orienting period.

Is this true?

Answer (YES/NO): NO